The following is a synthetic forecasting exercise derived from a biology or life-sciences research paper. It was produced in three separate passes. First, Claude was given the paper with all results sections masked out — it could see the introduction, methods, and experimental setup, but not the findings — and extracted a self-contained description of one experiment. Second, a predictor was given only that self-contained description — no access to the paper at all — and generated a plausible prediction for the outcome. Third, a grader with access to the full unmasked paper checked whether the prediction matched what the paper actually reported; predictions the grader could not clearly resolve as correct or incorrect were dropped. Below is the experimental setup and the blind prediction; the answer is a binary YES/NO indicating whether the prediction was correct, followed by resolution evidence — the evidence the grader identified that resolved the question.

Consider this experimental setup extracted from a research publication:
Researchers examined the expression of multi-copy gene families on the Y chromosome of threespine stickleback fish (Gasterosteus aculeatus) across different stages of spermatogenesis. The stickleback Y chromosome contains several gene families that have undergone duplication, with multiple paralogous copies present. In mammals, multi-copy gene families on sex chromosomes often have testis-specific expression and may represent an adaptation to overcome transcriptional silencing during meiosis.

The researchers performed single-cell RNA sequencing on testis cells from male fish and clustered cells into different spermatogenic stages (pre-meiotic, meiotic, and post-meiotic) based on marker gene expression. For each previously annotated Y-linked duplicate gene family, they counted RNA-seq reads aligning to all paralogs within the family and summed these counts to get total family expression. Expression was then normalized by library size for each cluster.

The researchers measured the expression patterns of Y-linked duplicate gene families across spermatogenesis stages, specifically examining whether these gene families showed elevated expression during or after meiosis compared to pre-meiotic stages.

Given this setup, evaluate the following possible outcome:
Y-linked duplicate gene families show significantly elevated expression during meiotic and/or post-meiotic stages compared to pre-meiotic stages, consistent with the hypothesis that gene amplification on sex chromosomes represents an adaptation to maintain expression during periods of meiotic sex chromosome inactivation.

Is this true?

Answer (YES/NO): NO